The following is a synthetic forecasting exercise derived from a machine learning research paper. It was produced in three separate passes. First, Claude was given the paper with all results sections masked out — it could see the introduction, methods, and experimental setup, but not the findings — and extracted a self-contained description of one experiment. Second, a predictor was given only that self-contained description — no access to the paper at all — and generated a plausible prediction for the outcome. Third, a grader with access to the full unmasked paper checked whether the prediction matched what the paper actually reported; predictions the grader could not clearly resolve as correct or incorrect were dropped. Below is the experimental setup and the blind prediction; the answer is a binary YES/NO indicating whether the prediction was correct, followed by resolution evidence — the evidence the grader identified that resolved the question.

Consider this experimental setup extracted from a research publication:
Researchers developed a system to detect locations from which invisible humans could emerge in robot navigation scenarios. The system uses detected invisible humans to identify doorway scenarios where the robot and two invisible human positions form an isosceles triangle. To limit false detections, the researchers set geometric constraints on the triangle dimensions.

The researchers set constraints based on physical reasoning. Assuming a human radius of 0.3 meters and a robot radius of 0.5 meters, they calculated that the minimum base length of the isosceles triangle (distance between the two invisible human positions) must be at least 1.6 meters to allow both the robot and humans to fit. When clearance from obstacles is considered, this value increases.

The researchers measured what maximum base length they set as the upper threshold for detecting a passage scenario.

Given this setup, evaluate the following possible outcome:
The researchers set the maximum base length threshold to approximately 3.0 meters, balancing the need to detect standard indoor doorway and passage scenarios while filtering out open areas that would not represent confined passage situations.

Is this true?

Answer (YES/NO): YES